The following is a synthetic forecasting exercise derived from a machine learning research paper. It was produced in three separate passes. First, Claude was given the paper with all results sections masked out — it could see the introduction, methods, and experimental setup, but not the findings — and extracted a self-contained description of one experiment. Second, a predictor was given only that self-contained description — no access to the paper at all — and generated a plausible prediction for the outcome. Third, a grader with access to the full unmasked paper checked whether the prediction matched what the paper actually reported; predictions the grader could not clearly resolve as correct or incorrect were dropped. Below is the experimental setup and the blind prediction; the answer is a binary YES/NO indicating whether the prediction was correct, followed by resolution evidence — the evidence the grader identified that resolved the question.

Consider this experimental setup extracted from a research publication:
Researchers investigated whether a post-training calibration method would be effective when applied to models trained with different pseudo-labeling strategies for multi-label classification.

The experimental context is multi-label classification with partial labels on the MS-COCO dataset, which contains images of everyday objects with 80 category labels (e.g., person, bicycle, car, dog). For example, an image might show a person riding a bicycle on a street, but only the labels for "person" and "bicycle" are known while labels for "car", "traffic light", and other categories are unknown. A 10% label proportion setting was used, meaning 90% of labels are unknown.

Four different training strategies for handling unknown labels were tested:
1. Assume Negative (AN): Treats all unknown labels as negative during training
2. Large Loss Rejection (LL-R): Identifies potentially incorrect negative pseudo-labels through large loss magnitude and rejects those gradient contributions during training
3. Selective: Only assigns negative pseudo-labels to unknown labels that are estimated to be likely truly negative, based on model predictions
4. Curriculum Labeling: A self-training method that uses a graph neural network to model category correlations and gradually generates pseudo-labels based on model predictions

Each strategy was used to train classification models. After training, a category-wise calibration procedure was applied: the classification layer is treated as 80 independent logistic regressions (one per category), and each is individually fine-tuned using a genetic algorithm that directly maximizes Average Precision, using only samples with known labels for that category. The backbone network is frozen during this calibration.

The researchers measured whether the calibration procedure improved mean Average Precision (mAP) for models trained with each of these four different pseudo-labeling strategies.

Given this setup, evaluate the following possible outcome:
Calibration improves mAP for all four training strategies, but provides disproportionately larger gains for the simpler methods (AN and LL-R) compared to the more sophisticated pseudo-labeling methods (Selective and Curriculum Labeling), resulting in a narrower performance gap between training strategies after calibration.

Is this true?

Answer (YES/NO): NO